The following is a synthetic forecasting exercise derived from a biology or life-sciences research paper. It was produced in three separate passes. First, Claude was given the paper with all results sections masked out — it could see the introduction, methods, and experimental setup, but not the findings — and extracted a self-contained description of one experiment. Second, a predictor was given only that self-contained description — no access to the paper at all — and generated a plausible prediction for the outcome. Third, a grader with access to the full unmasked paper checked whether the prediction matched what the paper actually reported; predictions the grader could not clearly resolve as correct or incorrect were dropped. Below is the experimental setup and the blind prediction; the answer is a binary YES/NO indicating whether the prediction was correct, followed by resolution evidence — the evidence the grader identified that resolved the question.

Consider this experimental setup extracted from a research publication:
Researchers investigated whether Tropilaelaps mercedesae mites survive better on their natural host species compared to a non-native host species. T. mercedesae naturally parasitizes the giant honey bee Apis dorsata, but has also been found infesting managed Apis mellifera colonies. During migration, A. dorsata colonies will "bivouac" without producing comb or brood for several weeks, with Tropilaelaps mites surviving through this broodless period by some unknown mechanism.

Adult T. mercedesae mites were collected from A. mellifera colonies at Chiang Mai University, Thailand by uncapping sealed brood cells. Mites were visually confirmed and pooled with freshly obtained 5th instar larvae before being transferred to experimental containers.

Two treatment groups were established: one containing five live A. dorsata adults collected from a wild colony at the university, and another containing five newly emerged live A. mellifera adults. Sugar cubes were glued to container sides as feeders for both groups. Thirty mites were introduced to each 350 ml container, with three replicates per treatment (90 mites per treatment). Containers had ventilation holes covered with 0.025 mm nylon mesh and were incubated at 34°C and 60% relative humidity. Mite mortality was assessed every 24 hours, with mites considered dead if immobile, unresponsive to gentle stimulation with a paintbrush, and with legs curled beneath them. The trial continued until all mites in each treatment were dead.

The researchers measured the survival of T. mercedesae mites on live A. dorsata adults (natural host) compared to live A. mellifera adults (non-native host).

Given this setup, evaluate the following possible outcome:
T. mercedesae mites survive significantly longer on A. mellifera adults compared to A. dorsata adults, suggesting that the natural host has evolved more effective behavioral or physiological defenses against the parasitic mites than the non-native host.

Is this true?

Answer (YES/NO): NO